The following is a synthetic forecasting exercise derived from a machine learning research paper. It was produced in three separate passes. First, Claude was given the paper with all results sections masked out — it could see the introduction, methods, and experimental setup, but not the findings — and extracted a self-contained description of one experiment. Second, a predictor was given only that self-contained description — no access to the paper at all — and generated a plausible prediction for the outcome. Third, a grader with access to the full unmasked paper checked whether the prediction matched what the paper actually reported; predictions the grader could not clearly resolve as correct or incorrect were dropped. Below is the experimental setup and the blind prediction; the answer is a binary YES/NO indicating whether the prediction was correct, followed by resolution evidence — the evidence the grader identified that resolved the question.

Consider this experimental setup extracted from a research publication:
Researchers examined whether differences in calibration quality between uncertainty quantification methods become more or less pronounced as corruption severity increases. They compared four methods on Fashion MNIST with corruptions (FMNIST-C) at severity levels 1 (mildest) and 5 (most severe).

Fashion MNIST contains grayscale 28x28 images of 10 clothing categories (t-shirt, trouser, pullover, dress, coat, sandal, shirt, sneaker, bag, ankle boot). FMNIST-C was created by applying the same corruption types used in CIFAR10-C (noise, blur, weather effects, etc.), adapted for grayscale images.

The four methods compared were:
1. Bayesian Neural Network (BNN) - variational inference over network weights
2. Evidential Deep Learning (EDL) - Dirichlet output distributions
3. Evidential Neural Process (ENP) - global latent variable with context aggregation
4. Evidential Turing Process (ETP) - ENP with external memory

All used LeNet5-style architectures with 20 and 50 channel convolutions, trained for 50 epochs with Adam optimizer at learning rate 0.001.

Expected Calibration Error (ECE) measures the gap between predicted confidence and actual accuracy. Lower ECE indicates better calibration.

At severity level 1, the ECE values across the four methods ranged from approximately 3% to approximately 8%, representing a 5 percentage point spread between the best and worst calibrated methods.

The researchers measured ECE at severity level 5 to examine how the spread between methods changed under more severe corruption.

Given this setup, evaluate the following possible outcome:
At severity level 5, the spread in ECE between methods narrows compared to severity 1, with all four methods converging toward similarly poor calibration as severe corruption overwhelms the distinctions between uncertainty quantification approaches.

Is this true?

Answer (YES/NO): NO